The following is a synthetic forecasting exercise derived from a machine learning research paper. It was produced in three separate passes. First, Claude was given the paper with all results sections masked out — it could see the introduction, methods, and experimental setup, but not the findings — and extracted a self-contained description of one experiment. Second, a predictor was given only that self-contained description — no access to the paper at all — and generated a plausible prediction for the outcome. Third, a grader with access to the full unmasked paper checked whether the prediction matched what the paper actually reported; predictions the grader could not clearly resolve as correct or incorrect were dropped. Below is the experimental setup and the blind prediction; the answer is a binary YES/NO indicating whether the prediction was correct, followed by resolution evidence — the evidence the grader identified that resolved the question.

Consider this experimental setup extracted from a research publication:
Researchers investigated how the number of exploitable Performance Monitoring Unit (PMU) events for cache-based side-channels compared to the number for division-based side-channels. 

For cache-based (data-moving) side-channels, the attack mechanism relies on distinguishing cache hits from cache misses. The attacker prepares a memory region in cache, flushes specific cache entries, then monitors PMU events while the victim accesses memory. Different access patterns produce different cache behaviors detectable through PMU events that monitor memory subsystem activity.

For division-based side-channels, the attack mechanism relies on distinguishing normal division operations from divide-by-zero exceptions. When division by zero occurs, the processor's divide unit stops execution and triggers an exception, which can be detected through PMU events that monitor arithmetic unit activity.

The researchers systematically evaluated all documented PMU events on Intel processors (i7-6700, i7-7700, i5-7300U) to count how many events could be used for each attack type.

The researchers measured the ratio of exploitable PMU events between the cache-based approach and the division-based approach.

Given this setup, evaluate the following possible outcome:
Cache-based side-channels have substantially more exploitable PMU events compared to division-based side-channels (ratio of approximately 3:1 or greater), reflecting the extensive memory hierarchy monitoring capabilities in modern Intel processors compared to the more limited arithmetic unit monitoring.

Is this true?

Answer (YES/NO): YES